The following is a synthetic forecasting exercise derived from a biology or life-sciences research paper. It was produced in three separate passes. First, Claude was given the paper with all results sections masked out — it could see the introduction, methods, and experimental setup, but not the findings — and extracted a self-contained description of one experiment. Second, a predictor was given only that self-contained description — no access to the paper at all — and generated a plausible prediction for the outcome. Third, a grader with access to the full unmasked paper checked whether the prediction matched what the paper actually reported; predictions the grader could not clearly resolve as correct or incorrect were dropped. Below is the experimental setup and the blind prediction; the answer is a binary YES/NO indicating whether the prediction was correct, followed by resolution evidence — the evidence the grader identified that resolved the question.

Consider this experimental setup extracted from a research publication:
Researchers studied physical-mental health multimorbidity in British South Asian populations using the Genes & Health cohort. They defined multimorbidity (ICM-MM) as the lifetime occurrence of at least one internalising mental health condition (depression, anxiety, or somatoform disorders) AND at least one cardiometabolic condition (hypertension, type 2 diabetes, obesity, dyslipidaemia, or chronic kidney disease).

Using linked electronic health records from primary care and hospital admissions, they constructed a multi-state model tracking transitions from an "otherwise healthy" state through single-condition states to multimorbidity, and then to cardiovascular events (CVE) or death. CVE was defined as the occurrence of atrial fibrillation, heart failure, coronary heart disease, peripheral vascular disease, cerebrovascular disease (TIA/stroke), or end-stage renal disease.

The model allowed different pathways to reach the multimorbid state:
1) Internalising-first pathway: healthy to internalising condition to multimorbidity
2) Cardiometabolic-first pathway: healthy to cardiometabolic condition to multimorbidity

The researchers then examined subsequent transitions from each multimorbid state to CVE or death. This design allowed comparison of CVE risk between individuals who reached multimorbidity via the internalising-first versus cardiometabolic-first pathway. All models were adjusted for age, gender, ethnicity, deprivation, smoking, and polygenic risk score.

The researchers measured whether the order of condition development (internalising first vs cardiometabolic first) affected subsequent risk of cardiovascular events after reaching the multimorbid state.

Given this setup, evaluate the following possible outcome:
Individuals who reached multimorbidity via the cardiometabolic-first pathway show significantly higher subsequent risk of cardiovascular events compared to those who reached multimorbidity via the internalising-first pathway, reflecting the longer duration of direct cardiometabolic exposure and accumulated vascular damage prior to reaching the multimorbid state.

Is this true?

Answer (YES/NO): YES